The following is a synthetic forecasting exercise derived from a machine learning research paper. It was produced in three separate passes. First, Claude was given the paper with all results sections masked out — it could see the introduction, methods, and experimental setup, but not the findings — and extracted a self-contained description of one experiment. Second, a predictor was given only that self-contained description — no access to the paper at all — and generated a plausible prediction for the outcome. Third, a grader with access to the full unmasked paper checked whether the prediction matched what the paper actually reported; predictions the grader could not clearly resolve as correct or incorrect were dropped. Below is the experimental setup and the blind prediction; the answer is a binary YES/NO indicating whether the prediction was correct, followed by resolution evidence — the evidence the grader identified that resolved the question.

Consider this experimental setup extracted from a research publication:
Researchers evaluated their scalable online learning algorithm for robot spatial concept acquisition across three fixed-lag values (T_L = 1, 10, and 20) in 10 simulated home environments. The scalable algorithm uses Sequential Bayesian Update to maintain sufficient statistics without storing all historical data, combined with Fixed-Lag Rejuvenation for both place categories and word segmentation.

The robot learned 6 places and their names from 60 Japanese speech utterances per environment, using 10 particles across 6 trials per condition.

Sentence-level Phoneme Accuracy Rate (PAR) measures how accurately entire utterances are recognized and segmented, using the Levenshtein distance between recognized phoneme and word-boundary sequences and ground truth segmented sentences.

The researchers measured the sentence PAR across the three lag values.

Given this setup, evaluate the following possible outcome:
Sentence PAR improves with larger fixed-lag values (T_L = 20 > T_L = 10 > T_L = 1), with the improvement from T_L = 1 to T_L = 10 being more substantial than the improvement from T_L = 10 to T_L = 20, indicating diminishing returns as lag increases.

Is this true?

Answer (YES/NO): YES